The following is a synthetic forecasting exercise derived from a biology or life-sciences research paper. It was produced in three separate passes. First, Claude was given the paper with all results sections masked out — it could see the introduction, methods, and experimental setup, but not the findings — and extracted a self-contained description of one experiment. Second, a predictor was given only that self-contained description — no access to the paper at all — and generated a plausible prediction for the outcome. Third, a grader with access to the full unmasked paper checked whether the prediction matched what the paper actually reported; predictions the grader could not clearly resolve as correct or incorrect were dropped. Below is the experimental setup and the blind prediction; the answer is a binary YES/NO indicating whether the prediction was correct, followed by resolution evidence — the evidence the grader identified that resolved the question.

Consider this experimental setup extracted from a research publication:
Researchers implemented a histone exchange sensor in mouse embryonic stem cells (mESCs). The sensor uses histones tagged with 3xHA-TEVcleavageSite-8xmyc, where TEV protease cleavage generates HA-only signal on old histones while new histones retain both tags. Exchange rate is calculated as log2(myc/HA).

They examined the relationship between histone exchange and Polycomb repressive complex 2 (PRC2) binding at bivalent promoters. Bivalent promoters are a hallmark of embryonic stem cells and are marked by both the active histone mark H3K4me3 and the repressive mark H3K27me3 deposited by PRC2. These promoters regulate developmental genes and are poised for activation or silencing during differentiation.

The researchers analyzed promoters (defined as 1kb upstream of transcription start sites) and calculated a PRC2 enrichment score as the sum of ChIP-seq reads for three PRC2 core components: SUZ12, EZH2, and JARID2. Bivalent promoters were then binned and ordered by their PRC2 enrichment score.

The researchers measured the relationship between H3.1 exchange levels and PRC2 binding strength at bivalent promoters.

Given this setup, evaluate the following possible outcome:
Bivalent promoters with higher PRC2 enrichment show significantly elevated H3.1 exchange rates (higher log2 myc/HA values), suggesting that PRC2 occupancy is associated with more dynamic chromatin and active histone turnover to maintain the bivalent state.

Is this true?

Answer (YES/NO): NO